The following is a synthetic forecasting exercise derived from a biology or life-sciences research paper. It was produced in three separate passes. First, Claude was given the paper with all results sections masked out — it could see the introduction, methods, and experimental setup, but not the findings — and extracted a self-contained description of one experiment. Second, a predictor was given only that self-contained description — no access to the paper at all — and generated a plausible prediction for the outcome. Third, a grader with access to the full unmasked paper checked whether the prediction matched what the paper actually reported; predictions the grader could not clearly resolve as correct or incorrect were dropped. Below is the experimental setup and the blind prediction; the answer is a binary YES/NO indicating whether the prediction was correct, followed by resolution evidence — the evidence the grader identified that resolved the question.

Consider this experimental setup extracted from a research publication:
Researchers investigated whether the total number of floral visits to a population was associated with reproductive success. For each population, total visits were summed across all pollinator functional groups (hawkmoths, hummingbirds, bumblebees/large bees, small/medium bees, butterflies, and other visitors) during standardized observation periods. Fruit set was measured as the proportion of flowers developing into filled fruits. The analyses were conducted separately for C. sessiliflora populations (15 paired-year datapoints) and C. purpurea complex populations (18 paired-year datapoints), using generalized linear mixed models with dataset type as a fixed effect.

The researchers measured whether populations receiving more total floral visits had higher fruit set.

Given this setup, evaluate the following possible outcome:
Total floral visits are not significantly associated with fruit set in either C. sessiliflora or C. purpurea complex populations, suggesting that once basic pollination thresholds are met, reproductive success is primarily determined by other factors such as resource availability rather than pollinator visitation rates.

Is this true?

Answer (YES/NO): YES